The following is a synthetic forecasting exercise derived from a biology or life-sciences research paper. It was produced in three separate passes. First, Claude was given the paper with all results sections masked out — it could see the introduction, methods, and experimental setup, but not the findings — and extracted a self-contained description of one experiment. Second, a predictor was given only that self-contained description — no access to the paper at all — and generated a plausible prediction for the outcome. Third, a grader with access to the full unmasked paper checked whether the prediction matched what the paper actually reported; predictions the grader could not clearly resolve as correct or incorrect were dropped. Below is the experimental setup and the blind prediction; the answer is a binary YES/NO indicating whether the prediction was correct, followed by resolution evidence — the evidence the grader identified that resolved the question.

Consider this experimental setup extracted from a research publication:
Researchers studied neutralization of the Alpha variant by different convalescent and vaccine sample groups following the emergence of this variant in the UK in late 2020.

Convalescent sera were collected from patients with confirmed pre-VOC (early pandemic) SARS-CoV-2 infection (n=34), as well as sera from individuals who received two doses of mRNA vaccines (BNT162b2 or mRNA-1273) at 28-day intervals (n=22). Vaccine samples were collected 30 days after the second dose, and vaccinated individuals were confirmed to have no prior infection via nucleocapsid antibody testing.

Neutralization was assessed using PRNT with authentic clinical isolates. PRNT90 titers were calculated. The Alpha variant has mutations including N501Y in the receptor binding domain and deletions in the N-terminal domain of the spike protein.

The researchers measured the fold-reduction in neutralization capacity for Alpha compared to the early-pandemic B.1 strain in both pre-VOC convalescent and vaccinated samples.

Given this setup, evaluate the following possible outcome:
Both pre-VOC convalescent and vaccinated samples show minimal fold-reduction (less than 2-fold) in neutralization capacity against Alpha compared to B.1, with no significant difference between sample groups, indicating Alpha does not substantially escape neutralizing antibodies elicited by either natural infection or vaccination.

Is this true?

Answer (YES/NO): NO